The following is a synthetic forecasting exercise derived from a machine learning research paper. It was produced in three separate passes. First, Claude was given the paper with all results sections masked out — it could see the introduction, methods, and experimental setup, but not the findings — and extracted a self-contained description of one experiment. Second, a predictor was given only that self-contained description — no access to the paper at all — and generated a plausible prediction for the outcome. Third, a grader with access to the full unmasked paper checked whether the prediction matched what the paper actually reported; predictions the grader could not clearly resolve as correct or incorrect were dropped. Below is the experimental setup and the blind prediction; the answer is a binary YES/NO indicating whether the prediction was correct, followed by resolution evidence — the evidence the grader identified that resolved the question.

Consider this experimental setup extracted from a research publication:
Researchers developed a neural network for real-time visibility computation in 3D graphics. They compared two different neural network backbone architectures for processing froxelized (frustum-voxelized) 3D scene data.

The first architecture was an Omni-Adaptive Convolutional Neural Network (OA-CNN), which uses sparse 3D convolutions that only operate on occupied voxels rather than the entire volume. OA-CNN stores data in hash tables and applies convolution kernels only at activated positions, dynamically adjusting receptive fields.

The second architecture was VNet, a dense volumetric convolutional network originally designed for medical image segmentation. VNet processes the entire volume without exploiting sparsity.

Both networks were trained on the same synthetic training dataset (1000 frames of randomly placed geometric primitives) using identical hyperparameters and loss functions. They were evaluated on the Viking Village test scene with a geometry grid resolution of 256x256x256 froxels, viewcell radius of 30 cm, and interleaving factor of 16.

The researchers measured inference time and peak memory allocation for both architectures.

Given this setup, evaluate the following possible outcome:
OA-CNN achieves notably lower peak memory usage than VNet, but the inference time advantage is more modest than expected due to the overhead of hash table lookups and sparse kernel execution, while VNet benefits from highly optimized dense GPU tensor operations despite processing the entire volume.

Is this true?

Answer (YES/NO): YES